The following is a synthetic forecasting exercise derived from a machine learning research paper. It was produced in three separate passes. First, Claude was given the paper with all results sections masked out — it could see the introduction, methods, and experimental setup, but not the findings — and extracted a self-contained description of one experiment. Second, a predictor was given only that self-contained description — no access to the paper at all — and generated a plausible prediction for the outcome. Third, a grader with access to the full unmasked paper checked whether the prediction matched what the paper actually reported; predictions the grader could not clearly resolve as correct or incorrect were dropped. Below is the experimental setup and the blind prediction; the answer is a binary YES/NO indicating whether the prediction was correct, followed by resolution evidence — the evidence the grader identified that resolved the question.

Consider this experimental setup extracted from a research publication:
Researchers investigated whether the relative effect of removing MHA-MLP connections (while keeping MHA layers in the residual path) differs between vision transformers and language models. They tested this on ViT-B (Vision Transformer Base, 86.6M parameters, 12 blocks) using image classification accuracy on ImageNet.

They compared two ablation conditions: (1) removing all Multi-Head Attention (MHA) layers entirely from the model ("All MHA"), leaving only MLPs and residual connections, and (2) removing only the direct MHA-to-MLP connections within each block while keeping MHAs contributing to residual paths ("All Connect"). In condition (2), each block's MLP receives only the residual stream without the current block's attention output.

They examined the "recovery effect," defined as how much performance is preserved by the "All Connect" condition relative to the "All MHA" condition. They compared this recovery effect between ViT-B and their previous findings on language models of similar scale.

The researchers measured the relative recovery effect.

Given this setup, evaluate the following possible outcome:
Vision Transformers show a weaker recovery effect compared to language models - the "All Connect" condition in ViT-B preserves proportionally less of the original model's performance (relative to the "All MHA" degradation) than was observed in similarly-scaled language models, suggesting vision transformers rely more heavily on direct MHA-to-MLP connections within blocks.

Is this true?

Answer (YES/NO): YES